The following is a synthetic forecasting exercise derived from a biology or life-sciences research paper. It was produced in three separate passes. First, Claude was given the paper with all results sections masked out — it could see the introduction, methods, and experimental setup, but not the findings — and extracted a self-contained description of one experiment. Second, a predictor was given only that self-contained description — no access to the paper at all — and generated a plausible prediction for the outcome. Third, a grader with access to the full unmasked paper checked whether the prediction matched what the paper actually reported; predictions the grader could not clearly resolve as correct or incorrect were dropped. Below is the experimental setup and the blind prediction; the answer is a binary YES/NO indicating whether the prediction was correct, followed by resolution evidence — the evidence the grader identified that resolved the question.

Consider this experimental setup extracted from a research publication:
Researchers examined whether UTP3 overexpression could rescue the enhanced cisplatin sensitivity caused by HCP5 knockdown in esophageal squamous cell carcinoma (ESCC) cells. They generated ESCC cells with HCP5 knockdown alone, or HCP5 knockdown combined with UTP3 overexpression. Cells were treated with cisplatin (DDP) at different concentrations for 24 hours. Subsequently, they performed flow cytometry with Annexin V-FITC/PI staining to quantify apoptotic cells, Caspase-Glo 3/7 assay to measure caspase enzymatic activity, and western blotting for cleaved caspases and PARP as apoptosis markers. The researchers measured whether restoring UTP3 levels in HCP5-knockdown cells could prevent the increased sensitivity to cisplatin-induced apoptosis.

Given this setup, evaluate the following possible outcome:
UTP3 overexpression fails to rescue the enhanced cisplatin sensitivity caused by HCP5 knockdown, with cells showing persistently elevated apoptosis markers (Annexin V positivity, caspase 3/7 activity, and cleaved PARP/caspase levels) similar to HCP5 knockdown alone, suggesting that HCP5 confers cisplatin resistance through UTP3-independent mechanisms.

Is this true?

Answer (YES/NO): NO